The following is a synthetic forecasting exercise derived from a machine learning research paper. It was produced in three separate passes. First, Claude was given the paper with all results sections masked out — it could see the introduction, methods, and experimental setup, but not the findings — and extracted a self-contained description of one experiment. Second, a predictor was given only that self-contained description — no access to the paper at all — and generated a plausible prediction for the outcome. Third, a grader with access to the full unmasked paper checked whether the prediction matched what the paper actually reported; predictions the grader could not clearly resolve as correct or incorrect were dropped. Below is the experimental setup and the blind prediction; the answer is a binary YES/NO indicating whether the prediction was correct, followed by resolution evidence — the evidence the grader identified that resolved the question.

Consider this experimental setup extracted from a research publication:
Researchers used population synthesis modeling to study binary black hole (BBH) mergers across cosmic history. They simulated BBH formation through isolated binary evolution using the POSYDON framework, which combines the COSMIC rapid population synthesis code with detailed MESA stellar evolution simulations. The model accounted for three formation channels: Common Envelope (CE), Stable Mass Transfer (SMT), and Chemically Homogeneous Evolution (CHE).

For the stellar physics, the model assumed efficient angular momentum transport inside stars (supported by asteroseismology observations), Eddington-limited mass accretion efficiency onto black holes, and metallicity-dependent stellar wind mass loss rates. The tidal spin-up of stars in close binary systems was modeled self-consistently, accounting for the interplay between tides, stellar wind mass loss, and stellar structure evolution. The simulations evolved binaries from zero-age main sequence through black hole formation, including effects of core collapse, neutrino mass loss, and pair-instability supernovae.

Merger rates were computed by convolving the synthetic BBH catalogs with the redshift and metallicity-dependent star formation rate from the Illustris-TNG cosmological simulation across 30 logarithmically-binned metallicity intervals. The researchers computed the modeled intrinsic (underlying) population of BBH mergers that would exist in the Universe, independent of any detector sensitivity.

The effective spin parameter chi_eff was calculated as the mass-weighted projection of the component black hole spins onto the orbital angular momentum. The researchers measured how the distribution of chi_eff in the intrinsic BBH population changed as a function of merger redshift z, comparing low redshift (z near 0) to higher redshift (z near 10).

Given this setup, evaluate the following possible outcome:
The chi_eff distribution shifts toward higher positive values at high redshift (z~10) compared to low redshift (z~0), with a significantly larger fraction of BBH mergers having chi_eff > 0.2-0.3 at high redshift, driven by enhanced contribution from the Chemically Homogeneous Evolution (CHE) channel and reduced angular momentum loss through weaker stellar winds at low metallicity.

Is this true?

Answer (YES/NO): NO